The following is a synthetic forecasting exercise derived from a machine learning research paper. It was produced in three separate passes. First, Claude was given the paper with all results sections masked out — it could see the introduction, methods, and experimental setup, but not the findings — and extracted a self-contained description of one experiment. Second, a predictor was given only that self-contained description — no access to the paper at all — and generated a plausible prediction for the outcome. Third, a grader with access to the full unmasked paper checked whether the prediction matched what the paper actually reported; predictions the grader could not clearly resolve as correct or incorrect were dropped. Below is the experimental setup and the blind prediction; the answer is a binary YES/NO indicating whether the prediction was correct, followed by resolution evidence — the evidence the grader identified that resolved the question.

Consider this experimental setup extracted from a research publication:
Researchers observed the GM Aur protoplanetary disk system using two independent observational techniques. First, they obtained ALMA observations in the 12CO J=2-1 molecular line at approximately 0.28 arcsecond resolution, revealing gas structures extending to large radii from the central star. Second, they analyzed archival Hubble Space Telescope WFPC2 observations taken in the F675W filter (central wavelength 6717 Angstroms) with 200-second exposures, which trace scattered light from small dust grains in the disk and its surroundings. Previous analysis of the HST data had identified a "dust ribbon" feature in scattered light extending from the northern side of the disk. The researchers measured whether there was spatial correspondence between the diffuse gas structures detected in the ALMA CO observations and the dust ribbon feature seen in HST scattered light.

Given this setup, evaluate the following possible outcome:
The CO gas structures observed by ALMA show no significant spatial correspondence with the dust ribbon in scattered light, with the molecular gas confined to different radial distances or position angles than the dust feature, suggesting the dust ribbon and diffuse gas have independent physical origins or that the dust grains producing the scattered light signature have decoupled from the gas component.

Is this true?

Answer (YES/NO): NO